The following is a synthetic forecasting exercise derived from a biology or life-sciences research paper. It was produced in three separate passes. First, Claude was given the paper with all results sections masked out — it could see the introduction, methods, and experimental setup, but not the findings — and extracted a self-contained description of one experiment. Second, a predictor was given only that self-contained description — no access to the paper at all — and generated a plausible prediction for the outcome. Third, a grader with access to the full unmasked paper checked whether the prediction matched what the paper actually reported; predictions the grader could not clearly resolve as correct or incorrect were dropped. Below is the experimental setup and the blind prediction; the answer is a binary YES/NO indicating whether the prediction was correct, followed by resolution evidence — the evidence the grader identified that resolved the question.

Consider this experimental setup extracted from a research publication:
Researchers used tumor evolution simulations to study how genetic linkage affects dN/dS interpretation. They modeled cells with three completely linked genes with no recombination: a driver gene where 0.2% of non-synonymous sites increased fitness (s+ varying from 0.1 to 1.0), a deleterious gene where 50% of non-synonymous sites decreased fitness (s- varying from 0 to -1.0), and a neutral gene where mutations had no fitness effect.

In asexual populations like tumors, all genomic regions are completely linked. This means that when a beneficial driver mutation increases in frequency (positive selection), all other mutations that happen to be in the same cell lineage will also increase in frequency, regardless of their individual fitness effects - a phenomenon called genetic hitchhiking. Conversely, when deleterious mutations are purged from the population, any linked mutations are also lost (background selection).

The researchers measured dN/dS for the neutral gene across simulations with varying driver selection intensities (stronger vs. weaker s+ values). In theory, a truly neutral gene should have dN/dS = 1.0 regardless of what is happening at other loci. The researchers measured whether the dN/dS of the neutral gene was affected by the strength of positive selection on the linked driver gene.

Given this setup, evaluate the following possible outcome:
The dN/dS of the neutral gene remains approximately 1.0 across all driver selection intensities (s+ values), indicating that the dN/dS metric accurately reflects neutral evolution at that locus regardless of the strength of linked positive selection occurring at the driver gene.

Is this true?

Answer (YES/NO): YES